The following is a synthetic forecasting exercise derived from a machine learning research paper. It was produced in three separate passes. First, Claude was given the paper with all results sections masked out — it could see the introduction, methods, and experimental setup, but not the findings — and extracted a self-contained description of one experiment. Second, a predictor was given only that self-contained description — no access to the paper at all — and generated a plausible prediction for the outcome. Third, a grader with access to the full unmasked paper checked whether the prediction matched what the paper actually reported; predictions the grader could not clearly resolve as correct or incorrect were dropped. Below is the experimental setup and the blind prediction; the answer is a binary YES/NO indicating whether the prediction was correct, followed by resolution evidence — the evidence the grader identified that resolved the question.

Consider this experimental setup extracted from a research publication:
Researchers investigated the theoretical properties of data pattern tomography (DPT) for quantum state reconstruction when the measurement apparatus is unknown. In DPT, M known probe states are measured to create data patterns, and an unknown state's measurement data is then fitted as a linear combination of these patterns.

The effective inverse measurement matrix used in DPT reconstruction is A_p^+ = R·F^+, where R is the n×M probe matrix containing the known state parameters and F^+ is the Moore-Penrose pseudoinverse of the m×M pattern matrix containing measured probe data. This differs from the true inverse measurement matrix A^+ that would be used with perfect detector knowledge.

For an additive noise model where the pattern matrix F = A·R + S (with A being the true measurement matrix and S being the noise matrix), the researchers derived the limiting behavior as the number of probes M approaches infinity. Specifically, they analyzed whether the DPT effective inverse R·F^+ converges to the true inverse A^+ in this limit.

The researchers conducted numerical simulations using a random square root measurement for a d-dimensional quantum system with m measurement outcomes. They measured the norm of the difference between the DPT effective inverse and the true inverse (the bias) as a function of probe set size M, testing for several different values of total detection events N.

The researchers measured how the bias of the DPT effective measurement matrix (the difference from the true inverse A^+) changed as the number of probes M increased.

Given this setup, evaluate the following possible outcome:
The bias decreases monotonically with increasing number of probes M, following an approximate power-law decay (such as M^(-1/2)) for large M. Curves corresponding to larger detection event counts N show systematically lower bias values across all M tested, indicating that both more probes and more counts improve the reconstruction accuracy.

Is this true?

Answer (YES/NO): NO